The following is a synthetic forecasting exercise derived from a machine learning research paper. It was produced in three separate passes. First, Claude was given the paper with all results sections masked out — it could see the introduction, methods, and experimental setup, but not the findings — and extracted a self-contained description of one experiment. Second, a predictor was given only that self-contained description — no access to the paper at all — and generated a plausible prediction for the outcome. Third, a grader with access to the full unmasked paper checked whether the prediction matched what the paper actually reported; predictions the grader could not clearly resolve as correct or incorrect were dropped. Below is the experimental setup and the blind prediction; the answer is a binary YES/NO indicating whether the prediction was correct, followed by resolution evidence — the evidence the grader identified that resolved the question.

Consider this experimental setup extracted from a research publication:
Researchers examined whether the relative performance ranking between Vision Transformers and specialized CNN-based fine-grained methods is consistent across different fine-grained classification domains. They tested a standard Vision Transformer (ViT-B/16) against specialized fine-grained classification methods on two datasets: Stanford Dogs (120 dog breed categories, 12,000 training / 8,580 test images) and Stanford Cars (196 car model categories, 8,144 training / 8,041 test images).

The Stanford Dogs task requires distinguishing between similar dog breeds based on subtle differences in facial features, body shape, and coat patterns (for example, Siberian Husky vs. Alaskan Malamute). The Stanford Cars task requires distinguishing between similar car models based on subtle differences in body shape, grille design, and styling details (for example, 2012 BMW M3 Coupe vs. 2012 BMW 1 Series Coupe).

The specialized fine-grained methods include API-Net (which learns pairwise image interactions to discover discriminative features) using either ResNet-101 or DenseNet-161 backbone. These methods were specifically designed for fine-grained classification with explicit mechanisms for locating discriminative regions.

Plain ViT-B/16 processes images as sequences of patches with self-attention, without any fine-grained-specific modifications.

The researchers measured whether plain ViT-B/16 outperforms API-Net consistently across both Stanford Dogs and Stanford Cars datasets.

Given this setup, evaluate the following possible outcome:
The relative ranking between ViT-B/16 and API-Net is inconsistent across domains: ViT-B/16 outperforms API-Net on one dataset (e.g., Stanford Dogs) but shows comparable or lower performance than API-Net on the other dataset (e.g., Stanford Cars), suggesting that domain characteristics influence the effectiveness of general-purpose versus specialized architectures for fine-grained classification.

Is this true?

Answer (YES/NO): YES